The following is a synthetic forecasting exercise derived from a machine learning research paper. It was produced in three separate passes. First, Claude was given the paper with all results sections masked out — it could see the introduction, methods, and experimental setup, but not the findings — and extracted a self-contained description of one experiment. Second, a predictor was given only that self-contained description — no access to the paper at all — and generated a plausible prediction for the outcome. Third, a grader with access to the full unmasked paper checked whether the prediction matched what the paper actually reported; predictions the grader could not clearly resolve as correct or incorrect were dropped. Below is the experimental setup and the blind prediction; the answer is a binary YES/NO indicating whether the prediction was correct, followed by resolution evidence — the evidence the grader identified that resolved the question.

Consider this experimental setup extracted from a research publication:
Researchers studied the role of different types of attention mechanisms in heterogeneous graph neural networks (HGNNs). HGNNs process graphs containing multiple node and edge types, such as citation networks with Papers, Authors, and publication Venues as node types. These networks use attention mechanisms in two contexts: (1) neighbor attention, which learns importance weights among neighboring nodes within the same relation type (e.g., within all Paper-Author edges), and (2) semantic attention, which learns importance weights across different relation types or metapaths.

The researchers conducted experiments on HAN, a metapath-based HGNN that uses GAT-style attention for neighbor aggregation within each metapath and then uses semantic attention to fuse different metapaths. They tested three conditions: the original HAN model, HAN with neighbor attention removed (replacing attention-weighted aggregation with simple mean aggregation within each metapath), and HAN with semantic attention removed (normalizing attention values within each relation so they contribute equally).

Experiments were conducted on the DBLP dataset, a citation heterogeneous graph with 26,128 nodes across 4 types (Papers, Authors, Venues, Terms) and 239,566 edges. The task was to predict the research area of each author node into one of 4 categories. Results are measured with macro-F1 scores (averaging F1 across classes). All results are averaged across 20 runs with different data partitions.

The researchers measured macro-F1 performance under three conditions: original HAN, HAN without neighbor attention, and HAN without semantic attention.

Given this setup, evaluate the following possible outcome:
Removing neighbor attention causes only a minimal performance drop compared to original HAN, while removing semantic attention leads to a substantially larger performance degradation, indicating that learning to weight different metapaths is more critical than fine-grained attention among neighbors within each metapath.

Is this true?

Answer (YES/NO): NO